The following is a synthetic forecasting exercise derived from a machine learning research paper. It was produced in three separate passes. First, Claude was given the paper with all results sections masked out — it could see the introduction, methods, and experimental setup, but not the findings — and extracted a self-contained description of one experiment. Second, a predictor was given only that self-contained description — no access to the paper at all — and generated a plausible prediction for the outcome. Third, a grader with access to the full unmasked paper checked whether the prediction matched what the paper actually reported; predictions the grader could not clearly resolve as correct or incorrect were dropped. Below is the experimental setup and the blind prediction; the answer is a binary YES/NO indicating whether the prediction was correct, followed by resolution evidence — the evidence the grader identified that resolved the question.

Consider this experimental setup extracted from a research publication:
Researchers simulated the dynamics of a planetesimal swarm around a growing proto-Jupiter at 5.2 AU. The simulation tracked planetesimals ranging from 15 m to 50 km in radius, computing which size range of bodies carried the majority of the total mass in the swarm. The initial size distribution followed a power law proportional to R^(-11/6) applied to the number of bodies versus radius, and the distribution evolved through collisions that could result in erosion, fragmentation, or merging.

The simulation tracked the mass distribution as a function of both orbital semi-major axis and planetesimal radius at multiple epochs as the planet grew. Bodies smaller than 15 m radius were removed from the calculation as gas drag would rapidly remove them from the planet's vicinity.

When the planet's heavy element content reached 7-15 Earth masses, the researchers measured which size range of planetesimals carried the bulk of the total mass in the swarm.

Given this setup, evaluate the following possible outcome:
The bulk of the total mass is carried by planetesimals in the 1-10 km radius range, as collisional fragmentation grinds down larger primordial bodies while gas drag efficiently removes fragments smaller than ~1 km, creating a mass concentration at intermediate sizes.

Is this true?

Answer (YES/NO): NO